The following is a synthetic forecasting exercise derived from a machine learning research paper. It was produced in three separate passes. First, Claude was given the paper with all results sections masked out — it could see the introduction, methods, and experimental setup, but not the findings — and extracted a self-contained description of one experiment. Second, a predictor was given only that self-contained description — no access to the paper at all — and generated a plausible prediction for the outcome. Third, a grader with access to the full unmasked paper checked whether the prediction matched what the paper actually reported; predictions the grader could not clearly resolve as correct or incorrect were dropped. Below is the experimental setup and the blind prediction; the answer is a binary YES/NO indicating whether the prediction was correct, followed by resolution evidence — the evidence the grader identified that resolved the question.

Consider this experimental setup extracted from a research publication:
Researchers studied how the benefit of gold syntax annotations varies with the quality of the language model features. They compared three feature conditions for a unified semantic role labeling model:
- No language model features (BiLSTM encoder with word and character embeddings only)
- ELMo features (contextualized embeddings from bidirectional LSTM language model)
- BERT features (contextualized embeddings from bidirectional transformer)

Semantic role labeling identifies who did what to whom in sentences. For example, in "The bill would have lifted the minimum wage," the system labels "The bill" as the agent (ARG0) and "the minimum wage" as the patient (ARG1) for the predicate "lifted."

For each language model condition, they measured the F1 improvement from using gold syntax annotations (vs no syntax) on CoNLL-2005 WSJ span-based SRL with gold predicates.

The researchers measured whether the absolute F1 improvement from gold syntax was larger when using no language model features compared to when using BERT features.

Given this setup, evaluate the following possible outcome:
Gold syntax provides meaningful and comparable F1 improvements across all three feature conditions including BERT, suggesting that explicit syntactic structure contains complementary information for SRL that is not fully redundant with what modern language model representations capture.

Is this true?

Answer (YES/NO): NO